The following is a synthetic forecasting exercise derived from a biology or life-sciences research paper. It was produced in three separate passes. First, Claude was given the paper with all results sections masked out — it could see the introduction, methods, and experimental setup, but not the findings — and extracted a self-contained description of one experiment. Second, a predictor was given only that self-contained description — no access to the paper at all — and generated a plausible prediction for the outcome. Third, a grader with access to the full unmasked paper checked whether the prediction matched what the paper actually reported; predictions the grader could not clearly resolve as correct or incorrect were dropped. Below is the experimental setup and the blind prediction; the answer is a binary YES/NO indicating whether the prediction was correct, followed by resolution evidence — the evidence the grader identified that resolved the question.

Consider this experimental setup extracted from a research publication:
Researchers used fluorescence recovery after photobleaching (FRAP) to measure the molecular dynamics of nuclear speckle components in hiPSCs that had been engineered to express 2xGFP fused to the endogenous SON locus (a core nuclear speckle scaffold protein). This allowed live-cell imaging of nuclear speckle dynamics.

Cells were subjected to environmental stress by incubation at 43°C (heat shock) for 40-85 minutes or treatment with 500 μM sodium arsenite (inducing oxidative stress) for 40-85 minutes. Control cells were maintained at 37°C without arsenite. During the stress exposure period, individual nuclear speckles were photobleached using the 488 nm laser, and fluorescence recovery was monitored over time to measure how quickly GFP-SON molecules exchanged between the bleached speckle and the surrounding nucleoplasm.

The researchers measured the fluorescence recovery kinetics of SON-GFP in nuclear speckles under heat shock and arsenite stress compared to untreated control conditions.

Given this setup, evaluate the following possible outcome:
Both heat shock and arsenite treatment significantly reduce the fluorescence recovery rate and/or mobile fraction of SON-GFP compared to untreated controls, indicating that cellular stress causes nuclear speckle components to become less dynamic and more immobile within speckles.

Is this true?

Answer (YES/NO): YES